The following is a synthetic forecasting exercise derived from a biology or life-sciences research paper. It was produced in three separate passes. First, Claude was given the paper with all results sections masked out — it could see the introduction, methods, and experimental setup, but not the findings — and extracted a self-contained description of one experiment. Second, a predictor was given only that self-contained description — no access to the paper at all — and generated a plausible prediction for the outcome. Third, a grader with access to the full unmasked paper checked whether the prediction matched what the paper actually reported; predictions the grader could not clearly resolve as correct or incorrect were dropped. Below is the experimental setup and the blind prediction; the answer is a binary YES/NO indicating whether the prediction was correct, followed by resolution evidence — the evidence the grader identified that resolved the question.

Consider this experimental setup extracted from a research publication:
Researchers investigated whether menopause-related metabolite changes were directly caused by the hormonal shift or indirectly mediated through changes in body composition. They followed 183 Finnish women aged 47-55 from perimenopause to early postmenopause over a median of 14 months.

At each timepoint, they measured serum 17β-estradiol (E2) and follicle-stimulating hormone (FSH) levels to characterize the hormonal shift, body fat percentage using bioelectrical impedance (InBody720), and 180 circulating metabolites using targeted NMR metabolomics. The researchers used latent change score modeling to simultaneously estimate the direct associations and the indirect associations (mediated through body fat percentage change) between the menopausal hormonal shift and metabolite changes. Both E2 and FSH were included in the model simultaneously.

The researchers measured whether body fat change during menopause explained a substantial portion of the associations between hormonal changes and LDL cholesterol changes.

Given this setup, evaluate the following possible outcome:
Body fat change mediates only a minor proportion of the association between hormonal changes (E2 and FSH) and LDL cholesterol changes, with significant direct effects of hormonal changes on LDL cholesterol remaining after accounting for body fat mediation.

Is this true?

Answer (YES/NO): YES